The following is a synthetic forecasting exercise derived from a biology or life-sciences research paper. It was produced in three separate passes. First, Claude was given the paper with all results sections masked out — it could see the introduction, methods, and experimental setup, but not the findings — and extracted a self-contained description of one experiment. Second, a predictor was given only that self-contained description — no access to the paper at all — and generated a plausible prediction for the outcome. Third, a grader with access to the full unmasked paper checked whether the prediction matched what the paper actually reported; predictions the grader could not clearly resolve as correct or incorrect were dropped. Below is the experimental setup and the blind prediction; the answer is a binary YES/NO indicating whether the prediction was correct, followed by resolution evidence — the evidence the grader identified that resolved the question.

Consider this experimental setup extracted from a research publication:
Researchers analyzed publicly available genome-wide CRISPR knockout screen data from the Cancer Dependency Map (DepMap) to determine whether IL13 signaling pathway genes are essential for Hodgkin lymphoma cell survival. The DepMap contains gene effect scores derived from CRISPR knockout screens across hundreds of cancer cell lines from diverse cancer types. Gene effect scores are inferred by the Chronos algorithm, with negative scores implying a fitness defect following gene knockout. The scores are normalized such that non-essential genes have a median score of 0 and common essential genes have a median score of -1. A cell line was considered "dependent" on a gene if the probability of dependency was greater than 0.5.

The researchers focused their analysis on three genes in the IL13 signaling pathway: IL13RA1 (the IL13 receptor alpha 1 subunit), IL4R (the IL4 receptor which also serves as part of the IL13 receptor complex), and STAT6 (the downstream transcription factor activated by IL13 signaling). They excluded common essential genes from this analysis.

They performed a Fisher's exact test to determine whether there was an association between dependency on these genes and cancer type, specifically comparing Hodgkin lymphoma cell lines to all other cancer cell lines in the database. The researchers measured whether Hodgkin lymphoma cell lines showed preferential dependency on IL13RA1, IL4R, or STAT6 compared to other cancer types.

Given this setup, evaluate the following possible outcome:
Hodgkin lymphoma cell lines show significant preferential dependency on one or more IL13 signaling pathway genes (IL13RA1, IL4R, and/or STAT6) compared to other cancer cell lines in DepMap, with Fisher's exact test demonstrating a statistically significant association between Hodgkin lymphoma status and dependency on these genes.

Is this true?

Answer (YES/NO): YES